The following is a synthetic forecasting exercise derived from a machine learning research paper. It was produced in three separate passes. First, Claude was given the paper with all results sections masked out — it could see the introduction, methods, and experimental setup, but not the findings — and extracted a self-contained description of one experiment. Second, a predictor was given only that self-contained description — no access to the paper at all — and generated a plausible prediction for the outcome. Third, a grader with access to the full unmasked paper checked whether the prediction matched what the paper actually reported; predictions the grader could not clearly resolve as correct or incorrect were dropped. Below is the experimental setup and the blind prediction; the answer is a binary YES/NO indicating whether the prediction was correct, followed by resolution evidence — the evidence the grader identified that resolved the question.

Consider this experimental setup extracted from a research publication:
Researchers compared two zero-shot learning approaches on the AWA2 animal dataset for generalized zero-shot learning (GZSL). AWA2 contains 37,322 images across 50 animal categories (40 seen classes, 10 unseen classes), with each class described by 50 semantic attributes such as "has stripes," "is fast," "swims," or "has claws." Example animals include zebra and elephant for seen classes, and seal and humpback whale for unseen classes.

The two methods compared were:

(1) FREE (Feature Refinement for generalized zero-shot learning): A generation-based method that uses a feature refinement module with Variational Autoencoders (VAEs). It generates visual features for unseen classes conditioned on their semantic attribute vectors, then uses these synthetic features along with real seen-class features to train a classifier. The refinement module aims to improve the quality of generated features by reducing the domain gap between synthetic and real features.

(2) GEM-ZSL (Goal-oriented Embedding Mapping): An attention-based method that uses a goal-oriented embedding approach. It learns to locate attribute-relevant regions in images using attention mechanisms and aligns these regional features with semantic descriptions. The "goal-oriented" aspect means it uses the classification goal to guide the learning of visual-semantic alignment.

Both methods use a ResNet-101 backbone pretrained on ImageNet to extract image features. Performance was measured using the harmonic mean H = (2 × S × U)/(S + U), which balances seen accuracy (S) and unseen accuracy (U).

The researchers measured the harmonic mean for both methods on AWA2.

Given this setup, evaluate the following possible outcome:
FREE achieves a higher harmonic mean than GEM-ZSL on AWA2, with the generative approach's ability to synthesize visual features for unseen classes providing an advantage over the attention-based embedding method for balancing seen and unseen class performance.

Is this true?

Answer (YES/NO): NO